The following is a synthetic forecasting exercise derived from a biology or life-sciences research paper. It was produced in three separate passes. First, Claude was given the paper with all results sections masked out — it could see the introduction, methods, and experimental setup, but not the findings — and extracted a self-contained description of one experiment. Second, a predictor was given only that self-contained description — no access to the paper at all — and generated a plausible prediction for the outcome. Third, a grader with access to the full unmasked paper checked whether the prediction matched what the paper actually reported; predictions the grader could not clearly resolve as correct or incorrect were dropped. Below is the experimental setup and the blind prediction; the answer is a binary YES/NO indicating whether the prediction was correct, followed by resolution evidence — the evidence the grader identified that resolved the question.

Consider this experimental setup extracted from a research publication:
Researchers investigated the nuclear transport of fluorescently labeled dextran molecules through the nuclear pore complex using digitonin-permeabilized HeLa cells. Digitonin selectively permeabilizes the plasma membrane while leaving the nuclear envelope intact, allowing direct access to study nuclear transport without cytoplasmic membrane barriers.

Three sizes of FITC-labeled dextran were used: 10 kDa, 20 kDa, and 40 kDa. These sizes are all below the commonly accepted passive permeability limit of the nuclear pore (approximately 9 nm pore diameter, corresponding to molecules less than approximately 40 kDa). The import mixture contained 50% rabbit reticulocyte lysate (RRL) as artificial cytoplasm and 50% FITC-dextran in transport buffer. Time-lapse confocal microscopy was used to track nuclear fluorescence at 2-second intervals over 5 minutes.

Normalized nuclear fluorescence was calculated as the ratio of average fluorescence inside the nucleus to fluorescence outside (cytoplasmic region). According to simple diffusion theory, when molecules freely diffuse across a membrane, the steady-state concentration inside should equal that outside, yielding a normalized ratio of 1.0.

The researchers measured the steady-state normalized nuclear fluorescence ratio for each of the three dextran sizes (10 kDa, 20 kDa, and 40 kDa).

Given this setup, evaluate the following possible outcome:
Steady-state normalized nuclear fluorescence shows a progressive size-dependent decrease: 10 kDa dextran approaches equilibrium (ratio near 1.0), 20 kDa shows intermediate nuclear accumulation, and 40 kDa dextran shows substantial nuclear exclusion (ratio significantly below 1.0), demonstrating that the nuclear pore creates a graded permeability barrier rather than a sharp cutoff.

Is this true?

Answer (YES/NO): NO